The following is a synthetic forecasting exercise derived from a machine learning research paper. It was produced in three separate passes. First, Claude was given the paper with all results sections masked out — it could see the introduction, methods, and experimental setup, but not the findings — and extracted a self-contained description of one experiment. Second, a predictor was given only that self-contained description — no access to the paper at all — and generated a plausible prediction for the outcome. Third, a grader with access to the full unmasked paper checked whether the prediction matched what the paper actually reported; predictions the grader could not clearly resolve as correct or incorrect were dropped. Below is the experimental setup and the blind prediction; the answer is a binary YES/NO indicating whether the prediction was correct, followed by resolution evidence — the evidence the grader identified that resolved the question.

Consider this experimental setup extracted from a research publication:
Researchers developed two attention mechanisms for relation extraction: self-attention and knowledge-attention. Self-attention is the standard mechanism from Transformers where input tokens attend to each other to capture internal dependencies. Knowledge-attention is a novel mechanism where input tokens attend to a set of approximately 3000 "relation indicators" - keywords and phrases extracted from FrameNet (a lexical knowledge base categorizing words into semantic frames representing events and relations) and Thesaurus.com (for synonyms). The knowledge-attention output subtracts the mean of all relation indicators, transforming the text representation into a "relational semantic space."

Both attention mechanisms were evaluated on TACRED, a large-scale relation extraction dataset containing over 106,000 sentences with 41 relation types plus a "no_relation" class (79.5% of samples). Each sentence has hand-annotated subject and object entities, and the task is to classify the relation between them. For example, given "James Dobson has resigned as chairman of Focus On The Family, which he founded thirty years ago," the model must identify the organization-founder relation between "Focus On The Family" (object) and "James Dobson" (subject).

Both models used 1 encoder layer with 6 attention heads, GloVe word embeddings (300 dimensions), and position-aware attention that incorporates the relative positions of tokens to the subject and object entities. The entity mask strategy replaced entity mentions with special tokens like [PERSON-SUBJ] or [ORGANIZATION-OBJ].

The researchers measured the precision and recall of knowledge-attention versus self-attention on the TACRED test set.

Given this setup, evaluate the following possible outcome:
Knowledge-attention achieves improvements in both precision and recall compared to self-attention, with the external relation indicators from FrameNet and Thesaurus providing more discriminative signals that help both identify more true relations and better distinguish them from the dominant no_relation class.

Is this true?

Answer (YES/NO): NO